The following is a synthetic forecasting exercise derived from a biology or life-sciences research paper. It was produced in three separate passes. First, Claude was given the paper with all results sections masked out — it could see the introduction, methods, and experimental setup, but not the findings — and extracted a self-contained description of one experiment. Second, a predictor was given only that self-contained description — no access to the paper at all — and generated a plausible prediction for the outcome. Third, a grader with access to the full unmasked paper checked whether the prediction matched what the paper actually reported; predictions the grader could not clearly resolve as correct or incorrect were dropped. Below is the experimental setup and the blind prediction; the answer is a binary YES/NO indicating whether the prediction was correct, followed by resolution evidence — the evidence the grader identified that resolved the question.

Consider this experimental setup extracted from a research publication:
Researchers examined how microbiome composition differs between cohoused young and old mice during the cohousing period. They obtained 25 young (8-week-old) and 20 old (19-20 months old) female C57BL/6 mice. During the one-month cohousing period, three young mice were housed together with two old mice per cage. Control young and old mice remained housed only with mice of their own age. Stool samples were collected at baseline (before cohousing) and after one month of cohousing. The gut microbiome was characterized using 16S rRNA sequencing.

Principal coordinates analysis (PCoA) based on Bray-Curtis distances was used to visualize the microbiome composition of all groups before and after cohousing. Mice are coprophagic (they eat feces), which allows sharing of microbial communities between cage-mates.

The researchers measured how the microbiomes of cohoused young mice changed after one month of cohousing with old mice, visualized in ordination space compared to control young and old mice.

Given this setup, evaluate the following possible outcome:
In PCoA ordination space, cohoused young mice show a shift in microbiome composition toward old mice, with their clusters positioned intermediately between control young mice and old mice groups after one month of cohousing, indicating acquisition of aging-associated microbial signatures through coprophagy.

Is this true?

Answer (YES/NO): NO